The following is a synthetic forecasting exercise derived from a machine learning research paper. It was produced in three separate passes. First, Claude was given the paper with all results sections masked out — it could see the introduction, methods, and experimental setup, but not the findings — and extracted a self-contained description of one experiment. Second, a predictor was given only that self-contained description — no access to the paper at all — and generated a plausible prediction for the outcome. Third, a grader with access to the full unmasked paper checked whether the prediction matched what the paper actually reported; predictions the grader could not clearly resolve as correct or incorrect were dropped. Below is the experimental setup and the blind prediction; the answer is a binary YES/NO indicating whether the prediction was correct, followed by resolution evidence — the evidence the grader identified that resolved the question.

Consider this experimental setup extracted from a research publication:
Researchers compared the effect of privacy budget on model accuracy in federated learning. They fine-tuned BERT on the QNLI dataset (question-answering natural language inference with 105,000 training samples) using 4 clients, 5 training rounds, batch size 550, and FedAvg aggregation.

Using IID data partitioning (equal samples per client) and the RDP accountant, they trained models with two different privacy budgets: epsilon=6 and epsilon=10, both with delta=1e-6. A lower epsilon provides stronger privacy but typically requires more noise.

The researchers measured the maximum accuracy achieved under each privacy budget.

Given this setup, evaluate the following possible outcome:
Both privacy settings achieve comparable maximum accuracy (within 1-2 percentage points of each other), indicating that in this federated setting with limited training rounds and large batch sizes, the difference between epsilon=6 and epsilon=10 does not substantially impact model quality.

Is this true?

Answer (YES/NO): YES